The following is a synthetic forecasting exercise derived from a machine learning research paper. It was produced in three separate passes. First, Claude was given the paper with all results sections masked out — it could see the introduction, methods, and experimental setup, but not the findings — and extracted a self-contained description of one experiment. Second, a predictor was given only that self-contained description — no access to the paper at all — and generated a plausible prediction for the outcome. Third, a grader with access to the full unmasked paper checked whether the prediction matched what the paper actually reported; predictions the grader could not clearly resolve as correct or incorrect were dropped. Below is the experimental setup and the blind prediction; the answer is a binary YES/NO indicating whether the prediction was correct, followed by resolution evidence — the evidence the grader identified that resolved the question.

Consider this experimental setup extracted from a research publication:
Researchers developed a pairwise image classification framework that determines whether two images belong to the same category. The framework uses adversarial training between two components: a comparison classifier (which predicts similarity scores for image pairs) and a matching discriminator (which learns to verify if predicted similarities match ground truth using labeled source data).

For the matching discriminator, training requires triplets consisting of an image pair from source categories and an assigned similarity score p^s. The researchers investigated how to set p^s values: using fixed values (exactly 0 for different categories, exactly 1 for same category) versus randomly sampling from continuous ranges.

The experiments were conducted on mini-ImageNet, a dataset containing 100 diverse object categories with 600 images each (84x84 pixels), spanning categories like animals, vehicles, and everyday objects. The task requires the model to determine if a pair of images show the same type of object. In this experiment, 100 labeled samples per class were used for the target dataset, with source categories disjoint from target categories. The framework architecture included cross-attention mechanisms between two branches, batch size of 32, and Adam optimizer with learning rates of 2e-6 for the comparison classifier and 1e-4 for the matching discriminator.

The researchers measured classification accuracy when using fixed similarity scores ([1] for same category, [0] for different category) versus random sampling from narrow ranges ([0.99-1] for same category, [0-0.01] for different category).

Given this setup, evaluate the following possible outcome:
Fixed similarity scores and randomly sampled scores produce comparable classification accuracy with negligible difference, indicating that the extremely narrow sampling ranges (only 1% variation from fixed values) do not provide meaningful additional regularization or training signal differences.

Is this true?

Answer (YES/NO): YES